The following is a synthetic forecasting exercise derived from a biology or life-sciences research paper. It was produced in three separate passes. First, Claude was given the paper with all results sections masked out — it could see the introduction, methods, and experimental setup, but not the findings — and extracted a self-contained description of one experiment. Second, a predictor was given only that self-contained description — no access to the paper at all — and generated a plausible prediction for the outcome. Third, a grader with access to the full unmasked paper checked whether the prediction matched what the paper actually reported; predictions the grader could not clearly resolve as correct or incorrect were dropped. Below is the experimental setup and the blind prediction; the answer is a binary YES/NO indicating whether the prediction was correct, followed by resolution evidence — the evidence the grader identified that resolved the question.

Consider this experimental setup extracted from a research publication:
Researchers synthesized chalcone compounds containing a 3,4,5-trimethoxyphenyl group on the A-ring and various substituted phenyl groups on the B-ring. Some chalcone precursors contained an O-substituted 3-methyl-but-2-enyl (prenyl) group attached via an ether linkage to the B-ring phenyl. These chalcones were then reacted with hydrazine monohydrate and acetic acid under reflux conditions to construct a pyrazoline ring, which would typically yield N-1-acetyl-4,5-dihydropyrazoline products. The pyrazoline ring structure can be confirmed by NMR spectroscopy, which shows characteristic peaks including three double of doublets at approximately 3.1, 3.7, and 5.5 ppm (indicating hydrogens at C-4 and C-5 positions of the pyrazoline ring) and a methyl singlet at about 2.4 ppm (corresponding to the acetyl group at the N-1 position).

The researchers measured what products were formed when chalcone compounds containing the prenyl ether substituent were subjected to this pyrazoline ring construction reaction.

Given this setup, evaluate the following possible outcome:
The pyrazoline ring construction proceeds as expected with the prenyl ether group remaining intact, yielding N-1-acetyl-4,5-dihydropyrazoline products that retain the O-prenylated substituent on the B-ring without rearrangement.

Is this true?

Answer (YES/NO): NO